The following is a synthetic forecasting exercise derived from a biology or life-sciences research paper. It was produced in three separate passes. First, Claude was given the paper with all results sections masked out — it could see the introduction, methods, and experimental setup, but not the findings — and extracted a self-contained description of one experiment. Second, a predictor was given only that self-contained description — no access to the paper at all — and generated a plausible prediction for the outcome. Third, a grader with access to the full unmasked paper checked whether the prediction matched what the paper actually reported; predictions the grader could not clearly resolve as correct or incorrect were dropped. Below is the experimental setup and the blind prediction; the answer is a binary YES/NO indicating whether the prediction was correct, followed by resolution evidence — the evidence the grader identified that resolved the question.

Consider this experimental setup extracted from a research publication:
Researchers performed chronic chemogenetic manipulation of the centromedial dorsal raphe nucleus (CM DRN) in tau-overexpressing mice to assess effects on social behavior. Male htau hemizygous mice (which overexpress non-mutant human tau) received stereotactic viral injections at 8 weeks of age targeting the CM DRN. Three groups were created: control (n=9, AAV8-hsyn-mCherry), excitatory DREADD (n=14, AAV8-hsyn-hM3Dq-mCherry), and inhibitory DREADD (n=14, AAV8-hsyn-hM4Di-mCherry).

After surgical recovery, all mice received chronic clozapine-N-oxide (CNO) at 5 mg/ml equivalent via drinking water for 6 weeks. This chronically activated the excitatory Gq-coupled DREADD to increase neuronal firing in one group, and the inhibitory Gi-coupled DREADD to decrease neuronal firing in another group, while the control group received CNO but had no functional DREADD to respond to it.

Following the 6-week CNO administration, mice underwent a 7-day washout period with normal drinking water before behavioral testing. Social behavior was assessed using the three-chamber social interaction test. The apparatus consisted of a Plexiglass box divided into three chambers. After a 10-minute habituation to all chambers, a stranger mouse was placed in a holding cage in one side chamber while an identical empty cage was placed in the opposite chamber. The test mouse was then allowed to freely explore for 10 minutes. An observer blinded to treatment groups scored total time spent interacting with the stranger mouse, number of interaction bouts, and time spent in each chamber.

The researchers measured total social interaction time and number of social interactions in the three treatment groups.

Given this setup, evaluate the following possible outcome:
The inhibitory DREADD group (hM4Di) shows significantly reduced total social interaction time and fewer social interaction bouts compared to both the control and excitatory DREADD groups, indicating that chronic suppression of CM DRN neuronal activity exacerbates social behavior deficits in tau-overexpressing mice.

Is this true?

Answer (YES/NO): NO